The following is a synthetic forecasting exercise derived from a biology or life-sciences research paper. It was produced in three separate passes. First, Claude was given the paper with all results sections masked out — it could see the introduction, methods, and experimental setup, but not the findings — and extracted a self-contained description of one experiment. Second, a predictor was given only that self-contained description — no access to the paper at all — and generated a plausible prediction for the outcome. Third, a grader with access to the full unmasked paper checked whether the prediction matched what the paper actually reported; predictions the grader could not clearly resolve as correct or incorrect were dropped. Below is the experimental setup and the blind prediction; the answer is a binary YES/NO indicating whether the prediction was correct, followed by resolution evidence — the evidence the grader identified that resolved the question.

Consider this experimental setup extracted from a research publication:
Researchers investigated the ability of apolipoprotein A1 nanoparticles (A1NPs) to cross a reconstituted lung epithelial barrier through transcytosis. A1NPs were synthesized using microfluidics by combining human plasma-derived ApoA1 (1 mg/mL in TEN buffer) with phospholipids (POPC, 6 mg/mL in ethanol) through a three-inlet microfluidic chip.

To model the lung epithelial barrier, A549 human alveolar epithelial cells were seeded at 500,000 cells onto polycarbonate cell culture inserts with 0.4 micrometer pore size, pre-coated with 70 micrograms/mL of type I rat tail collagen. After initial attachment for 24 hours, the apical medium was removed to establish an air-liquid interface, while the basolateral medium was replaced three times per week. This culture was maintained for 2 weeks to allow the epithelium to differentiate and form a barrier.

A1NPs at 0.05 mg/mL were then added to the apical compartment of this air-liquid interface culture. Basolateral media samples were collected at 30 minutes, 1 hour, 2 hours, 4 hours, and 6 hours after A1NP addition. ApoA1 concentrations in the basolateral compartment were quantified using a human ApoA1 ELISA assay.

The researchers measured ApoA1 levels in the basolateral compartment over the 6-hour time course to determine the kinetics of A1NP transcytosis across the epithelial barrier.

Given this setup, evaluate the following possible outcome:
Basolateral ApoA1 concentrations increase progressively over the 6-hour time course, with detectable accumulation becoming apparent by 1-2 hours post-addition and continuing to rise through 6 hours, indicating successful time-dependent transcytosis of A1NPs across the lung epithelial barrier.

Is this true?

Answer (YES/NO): YES